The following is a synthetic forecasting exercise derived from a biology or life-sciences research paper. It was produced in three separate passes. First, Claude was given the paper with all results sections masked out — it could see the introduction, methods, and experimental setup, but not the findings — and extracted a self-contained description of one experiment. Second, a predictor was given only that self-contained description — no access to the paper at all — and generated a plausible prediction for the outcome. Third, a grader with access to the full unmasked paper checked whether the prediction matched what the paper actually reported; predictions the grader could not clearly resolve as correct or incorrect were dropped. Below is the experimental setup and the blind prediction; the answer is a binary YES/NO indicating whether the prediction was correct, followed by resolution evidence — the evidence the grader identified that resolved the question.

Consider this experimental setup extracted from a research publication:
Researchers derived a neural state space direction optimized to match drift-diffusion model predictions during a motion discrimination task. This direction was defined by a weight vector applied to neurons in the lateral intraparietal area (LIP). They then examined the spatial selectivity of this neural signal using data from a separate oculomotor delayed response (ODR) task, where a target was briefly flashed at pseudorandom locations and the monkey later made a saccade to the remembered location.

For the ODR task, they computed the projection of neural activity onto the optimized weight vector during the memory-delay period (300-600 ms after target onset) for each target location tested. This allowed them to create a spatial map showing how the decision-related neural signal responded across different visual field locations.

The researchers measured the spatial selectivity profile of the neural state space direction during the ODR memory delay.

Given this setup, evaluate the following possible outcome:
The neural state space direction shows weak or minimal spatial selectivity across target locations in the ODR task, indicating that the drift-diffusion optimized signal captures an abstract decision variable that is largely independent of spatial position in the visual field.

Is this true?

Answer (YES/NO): NO